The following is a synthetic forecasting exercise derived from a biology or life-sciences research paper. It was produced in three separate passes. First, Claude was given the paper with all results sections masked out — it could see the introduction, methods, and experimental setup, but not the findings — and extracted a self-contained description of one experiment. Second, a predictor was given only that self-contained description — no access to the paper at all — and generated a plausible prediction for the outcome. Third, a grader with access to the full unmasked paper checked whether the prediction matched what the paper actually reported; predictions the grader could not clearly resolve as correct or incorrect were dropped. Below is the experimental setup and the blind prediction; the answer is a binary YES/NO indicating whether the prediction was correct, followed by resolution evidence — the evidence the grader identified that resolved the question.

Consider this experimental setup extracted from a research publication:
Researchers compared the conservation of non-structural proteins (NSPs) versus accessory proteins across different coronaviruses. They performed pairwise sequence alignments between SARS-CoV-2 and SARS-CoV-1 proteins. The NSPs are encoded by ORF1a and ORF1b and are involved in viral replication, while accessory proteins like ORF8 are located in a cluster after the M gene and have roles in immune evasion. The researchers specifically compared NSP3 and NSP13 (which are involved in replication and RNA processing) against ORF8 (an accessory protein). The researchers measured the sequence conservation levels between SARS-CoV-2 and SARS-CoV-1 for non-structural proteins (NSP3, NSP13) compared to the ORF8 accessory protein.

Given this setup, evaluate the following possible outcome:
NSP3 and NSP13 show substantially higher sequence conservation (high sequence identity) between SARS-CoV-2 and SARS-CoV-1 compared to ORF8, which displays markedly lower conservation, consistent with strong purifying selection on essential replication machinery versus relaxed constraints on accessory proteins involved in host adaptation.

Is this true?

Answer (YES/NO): YES